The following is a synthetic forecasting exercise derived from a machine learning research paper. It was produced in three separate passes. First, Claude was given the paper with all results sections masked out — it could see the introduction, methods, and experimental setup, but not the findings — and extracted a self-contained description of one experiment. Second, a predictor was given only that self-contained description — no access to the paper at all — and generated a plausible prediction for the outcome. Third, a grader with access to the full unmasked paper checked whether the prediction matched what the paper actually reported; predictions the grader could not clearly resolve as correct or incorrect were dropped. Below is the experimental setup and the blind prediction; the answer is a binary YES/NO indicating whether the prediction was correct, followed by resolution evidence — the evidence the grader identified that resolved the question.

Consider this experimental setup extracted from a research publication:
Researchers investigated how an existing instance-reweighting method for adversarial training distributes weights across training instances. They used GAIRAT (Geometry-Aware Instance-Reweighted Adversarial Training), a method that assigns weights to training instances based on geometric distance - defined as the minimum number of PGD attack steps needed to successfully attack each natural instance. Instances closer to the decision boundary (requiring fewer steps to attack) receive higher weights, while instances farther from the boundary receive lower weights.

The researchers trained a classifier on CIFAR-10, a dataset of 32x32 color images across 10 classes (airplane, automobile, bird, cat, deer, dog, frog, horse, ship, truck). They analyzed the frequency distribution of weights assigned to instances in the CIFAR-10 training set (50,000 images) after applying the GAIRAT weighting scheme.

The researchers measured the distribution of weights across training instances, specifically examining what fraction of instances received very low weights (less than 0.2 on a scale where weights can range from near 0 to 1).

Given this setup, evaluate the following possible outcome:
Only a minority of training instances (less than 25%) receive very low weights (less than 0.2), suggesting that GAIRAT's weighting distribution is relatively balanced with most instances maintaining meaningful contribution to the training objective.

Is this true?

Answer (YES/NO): NO